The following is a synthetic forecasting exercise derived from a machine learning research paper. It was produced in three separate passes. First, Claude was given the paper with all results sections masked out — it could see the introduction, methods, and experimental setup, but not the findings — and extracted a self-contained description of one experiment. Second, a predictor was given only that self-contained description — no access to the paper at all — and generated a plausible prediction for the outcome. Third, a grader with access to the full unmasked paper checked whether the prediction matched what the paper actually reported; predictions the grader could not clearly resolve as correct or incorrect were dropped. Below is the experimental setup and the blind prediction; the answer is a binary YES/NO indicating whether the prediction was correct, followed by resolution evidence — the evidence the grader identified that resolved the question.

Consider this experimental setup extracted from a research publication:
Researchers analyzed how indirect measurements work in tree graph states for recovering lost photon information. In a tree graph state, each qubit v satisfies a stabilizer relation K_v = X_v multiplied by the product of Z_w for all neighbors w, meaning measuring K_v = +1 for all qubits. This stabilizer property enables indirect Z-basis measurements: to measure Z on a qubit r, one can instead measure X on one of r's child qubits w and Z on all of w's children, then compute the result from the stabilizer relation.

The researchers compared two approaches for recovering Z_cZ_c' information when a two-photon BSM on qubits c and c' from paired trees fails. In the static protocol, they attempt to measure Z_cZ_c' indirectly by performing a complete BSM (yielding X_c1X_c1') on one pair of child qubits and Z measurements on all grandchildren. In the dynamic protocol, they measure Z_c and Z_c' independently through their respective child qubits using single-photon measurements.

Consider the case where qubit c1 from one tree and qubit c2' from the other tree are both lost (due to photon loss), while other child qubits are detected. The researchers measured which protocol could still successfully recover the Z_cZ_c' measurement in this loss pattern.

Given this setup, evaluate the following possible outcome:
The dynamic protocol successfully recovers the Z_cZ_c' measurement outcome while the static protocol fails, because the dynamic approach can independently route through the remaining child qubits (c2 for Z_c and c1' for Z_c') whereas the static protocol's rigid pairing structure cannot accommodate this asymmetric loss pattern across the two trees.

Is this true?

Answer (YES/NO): YES